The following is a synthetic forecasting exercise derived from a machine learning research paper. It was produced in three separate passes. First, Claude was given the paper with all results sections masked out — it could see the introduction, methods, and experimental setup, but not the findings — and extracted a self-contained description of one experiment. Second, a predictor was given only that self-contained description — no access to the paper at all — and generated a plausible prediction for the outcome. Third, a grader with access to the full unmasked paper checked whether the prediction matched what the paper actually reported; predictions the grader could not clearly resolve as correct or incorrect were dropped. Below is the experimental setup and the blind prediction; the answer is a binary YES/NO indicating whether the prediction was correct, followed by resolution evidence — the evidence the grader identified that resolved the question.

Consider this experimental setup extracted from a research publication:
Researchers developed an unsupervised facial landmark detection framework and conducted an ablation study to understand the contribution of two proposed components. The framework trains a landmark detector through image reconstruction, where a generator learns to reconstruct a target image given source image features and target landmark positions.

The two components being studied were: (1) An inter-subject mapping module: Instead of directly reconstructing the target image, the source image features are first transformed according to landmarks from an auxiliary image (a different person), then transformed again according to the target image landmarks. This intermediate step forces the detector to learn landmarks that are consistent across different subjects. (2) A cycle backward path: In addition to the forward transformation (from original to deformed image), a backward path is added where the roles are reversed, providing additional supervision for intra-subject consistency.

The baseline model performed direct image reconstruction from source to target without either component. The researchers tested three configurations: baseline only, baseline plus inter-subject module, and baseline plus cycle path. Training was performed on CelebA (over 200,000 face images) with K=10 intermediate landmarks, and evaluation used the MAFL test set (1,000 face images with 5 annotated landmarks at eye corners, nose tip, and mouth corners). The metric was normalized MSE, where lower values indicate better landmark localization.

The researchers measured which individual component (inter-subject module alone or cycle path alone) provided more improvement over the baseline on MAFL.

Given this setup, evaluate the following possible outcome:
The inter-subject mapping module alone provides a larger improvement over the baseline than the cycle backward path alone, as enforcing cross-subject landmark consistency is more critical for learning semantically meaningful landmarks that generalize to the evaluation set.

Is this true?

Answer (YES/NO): YES